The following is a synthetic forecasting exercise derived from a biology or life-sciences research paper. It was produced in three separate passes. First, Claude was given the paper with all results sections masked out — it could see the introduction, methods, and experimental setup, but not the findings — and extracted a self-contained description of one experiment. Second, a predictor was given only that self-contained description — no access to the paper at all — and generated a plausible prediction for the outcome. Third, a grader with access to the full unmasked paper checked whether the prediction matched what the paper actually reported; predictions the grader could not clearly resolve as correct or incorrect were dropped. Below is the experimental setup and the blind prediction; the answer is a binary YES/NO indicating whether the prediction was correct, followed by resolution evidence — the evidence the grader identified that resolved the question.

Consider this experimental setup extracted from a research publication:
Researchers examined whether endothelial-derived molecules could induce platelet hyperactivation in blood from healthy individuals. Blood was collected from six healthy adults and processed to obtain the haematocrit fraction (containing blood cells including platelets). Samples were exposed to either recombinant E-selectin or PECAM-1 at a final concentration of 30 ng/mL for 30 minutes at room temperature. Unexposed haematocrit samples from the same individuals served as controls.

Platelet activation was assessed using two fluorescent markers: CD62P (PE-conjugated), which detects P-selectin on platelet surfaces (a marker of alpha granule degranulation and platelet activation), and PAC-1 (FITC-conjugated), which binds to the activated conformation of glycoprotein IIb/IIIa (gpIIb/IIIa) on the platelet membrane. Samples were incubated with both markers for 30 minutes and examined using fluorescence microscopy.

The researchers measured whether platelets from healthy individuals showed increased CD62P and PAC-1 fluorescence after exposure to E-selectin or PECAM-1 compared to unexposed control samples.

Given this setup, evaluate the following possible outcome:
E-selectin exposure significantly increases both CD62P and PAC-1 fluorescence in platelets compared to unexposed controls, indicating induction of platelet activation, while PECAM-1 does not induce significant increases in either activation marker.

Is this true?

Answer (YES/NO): NO